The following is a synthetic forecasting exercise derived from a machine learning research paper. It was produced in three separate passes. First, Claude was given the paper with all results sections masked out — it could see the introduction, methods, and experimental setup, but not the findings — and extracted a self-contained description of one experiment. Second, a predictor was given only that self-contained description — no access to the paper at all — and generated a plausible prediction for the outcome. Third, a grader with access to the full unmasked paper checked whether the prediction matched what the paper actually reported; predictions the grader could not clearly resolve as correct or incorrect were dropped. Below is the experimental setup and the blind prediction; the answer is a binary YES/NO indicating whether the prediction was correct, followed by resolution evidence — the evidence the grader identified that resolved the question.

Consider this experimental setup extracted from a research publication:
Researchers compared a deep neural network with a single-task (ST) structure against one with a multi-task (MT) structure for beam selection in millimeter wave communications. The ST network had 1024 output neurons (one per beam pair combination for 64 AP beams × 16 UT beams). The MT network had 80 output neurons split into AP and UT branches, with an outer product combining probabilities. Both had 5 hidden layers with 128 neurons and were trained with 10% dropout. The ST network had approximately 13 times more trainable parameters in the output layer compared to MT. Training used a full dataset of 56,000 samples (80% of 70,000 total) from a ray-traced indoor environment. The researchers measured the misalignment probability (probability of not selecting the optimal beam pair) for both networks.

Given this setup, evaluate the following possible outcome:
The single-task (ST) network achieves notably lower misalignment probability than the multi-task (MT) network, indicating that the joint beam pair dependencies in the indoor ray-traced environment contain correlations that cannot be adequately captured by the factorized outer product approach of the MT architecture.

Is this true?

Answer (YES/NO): YES